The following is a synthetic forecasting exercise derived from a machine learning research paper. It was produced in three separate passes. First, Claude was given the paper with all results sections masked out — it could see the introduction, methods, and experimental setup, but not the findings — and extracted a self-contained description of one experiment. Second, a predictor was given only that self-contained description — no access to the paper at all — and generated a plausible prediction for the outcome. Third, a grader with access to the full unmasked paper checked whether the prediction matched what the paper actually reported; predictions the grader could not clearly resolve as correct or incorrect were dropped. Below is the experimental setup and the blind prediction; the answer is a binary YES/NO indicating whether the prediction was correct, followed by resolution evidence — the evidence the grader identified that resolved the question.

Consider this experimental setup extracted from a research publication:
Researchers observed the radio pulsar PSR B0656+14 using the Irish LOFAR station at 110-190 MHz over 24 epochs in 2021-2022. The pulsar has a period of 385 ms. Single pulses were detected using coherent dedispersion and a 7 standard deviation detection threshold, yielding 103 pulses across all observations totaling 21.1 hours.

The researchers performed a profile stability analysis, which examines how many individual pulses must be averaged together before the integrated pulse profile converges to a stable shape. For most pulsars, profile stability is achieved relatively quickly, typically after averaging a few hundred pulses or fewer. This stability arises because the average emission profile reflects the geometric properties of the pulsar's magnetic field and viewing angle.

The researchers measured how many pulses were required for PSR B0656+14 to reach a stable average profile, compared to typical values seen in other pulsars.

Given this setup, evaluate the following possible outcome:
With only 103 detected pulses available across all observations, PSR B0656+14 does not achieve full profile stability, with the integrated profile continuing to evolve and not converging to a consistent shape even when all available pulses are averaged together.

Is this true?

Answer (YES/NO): NO